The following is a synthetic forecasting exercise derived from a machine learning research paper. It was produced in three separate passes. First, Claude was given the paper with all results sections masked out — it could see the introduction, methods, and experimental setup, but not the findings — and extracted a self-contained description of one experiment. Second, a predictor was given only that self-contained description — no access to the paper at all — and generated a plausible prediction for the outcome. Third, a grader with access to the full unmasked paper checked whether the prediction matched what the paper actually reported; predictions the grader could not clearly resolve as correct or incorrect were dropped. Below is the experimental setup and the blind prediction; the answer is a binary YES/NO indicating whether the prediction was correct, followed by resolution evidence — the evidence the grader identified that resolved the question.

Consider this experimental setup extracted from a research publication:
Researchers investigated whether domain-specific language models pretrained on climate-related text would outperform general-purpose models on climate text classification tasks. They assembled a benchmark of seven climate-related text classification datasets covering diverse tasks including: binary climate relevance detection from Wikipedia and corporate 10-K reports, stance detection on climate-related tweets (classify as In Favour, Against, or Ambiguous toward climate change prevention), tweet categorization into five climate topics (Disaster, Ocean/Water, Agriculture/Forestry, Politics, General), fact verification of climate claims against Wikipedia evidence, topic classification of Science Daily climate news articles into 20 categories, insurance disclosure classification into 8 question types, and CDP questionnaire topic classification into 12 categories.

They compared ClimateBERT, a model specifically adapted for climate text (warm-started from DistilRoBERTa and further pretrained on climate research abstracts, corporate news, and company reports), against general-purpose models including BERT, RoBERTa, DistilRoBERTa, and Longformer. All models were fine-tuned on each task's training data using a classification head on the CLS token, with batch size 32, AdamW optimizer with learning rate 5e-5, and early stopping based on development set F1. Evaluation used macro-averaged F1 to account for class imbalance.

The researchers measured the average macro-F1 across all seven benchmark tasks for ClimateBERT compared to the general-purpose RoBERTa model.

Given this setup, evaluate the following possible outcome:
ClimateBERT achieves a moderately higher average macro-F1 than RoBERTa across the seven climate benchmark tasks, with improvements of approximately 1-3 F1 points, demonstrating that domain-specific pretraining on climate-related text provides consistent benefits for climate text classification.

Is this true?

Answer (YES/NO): NO